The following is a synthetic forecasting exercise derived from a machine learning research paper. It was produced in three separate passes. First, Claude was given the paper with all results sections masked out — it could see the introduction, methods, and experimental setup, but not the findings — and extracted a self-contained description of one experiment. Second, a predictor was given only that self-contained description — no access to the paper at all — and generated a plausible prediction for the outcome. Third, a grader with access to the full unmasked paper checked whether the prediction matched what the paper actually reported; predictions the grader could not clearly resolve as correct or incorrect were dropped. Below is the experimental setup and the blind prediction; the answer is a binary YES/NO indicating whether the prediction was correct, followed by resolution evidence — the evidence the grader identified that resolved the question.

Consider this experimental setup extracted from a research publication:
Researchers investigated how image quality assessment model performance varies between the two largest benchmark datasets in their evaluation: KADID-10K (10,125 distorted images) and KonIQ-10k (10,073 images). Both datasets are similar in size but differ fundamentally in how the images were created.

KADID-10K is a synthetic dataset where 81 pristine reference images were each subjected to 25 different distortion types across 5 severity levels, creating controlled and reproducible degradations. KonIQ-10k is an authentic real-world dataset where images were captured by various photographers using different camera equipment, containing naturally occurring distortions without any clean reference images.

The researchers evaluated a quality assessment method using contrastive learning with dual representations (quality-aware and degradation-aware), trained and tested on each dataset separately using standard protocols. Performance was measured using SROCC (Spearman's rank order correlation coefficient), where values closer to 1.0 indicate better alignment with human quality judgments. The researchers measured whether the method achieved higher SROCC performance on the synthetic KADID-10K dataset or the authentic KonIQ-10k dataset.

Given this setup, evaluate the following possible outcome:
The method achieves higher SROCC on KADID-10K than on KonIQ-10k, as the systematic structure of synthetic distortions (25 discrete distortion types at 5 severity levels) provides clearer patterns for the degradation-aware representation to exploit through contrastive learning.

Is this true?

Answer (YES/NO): YES